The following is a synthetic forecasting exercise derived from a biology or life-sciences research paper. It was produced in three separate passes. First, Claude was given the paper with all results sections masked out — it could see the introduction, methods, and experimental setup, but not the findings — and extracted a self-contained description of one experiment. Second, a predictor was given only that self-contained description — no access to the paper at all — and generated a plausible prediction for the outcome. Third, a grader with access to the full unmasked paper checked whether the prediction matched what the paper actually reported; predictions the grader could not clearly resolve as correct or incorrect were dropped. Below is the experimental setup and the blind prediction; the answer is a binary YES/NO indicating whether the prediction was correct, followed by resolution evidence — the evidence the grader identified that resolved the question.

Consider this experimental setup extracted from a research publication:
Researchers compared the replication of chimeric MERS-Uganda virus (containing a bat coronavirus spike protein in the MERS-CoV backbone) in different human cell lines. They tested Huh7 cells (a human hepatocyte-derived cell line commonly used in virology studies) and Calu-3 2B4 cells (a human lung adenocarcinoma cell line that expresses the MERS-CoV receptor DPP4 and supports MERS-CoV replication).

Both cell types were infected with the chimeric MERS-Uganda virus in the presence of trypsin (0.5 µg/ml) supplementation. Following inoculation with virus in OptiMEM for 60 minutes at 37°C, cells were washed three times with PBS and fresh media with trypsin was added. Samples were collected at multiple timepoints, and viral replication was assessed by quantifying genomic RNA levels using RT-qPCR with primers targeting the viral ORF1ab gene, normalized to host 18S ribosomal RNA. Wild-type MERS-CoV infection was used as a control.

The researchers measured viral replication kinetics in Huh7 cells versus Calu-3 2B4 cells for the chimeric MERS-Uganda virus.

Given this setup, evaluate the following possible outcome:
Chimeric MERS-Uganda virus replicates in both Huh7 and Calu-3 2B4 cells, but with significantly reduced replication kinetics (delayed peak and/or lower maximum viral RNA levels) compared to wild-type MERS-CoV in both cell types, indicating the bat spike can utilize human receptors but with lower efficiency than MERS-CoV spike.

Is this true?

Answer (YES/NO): NO